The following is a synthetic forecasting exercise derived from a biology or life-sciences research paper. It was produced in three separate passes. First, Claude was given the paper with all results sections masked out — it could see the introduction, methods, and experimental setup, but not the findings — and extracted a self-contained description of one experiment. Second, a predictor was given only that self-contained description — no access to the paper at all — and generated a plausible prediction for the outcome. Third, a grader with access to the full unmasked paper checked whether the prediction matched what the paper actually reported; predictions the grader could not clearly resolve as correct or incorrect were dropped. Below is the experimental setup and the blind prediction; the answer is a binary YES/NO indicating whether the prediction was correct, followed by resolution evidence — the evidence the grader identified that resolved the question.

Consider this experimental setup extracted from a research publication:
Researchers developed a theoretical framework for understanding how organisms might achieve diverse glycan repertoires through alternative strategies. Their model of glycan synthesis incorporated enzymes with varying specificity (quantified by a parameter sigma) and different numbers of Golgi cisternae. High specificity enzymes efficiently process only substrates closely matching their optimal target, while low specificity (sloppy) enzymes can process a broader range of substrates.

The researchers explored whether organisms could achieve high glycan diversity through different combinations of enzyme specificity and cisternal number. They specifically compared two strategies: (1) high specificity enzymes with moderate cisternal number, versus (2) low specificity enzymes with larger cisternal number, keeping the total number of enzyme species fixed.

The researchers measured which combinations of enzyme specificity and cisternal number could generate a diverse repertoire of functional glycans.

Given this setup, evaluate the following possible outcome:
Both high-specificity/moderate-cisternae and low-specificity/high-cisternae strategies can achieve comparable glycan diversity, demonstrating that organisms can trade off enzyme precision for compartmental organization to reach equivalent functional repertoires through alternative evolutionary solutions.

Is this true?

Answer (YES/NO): NO